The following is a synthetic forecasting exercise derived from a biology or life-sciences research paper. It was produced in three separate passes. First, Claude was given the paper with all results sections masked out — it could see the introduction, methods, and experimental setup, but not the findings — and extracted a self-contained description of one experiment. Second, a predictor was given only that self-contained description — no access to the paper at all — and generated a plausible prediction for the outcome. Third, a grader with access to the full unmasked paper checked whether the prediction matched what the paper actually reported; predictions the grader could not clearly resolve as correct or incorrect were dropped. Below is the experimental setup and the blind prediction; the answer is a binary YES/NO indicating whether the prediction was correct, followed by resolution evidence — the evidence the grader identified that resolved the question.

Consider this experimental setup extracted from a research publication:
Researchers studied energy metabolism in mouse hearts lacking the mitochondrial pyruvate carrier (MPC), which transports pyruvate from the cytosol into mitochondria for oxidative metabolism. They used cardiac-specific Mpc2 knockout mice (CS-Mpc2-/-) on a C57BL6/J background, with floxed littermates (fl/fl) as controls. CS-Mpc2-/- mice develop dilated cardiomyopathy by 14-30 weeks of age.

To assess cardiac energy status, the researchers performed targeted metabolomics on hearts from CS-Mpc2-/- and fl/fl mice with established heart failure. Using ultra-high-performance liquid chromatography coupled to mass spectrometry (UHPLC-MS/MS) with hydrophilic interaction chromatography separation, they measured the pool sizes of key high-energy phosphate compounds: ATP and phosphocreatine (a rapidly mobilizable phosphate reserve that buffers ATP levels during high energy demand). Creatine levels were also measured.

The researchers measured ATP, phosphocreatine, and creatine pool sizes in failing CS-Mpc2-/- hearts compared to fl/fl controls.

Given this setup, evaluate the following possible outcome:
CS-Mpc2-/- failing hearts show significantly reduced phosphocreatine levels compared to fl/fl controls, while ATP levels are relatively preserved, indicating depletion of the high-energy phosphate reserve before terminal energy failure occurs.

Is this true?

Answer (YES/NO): NO